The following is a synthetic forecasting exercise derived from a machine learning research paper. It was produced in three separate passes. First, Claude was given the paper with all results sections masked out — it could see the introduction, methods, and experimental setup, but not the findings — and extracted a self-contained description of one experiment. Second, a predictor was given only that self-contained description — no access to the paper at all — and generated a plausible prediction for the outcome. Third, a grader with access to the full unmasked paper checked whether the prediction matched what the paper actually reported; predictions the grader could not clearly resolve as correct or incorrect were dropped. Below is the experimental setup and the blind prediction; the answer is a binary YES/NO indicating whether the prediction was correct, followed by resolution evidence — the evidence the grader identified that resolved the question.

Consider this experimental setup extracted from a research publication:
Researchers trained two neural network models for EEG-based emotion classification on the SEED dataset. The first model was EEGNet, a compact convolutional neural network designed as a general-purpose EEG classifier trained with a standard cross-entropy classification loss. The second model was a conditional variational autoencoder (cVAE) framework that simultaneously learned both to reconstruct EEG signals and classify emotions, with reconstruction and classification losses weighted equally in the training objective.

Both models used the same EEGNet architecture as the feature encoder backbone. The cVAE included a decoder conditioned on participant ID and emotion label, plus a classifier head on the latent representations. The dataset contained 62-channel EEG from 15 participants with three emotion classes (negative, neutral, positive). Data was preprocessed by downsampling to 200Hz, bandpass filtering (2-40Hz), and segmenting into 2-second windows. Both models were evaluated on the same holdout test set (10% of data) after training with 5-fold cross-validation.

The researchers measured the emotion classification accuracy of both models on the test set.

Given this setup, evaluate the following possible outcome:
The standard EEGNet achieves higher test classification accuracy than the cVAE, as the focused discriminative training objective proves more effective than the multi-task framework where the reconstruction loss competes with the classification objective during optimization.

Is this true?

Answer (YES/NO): YES